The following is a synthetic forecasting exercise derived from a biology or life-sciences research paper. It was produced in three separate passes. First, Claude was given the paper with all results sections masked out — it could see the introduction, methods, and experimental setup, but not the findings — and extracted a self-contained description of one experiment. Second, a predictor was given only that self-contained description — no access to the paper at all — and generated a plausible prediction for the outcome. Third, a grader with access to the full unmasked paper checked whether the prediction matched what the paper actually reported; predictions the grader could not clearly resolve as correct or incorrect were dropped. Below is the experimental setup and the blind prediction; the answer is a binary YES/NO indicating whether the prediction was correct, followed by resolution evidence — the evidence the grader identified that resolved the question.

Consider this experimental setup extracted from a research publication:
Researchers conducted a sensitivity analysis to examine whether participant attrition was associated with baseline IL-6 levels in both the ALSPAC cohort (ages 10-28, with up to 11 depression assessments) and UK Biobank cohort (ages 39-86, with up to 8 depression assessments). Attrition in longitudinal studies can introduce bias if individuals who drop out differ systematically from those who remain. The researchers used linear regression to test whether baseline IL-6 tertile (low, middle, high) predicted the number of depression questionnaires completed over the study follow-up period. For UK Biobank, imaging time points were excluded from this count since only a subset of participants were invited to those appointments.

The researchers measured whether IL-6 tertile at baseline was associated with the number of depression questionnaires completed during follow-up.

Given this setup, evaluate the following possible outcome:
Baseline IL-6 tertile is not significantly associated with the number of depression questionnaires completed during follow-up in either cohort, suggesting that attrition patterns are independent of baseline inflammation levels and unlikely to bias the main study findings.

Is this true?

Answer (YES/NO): NO